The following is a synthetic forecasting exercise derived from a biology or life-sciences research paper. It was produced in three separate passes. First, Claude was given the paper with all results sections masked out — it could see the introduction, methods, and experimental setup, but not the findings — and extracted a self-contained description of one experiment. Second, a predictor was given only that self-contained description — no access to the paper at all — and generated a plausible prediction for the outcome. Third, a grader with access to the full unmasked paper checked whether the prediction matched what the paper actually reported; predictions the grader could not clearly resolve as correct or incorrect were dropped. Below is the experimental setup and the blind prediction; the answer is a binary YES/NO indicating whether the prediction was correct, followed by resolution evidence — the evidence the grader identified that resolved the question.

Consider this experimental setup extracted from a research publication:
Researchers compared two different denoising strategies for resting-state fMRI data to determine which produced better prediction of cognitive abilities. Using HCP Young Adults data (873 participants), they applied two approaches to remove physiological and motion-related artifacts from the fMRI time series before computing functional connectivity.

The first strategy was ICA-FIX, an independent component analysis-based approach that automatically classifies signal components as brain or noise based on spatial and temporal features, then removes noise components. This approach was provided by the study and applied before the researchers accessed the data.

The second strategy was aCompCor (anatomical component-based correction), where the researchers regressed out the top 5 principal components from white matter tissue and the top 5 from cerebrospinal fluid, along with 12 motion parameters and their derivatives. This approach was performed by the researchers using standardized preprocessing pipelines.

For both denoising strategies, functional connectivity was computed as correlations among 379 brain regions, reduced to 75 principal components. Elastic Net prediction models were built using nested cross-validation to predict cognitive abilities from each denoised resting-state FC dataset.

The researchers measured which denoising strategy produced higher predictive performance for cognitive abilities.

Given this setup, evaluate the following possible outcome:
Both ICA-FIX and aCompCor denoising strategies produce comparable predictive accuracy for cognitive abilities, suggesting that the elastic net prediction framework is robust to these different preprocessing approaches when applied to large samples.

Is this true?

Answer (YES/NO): NO